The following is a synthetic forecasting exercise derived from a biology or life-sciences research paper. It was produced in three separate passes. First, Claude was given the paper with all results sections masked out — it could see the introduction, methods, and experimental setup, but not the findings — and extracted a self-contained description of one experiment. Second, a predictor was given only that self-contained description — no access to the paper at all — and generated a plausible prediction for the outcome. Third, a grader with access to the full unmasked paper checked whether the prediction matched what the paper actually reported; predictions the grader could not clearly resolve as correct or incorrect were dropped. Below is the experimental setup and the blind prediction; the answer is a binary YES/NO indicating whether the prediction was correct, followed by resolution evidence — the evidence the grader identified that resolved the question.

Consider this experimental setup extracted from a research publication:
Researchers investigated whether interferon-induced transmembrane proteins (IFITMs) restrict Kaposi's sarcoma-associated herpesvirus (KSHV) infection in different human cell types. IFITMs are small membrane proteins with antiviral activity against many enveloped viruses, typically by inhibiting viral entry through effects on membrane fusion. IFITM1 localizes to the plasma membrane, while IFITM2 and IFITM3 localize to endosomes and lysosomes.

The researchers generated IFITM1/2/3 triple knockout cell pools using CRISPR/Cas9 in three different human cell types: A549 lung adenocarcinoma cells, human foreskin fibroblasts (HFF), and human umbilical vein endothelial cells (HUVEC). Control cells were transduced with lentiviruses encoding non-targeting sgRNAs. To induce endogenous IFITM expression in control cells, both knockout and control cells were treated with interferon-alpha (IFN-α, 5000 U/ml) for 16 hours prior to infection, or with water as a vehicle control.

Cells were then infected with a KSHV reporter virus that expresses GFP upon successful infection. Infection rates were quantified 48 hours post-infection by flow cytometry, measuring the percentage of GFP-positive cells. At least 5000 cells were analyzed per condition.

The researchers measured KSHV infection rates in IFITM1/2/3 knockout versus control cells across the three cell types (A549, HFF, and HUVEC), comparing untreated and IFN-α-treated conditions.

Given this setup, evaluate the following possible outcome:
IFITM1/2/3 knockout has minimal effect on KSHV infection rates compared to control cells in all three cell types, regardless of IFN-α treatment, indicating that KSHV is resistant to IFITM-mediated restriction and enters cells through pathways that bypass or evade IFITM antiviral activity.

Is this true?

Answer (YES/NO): NO